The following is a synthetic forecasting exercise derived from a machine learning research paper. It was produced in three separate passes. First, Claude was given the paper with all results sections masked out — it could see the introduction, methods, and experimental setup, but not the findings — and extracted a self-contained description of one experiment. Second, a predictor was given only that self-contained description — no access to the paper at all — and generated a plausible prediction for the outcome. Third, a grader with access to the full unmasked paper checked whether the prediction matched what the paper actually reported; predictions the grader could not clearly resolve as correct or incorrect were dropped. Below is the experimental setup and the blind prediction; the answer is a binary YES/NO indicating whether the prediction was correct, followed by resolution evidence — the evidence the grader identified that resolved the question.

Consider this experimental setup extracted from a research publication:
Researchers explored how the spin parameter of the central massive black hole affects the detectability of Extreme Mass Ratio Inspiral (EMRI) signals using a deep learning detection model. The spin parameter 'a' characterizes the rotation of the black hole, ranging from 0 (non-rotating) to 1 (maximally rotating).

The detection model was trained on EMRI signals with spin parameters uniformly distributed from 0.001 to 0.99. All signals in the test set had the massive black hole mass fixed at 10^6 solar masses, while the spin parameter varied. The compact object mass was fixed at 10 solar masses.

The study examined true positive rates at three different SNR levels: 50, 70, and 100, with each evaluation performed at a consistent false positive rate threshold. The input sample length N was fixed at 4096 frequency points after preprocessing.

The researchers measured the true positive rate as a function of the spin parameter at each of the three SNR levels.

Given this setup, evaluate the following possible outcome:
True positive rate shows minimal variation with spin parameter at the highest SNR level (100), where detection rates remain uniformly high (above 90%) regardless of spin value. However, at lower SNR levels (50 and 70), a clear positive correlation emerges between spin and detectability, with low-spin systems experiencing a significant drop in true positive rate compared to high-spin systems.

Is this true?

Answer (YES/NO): NO